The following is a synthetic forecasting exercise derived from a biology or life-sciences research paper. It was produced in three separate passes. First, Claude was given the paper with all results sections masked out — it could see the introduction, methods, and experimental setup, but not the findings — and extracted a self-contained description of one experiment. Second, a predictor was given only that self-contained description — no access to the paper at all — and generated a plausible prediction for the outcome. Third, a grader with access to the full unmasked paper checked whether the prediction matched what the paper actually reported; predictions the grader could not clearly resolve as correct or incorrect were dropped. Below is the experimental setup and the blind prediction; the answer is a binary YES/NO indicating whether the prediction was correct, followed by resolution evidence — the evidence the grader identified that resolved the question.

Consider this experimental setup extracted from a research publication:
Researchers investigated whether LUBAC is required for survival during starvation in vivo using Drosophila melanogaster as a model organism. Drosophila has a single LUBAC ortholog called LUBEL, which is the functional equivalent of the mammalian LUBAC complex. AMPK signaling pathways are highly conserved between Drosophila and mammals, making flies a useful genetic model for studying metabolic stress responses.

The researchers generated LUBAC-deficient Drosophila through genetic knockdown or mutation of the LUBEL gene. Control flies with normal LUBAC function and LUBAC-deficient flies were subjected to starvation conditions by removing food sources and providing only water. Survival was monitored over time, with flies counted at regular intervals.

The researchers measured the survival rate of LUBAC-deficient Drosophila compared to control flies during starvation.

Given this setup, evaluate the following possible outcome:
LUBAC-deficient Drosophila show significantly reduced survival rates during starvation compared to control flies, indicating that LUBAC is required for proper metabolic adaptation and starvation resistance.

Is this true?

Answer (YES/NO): YES